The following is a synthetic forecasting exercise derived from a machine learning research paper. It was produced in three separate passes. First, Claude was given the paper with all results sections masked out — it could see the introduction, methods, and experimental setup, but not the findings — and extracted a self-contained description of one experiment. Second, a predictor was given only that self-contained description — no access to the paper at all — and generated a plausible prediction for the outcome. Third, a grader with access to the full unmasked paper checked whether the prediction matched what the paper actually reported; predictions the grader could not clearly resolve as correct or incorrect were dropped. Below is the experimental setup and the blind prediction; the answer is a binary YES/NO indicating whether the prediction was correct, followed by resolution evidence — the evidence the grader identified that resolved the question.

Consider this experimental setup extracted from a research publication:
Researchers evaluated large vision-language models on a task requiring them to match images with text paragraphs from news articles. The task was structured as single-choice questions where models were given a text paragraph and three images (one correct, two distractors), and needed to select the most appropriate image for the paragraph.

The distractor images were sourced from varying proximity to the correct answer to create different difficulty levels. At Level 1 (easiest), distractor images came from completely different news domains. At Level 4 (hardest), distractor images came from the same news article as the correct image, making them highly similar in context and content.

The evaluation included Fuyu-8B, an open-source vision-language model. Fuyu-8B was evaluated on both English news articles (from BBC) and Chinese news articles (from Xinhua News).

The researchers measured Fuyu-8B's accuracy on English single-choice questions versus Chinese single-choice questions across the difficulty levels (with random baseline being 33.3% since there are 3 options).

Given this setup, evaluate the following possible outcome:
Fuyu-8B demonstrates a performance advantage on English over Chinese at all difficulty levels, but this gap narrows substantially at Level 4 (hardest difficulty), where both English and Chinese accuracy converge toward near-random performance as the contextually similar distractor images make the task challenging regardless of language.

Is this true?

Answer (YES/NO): NO